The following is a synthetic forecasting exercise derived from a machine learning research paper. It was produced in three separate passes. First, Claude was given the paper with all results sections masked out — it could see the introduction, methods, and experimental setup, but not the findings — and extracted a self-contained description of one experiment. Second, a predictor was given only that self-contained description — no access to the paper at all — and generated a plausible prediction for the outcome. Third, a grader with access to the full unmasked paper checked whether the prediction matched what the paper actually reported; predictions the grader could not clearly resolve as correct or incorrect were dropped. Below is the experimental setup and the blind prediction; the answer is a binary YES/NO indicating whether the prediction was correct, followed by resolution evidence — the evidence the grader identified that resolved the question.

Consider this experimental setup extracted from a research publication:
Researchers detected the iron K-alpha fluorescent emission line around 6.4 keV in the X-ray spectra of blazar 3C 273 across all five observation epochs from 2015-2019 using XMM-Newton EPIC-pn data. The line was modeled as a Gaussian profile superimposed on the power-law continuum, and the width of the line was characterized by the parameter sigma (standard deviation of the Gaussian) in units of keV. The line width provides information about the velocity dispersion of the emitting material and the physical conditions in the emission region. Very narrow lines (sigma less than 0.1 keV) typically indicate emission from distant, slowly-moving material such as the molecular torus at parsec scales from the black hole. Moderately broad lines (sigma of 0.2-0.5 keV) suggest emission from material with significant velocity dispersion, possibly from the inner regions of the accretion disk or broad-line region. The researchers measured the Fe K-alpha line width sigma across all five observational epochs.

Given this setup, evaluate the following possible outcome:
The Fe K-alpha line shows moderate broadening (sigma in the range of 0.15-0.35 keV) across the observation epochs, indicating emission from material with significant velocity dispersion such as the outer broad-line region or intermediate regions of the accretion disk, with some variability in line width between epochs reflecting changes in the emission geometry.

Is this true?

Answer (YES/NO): NO